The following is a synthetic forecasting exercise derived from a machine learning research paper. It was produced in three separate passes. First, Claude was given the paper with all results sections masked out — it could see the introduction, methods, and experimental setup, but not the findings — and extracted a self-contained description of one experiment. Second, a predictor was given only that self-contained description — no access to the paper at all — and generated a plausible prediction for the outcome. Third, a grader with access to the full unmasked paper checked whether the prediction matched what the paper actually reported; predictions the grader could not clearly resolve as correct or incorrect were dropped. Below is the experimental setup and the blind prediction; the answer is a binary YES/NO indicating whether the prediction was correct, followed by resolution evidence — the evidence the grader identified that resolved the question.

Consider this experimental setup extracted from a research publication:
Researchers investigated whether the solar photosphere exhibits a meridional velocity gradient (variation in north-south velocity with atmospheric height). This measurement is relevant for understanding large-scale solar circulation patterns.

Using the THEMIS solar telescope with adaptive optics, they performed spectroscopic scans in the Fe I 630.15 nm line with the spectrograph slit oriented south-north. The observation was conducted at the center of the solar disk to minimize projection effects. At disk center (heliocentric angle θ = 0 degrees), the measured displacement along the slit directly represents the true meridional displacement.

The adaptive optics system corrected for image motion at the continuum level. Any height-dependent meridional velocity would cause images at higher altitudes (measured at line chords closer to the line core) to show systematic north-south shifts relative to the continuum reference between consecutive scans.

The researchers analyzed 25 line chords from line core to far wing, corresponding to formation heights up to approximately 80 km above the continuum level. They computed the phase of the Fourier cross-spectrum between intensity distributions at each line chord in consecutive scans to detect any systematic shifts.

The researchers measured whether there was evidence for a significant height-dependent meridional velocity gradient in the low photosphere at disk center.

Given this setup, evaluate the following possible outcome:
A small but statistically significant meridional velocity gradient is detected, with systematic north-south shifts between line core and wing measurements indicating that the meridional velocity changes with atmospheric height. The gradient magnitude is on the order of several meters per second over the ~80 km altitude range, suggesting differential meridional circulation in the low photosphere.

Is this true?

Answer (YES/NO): NO